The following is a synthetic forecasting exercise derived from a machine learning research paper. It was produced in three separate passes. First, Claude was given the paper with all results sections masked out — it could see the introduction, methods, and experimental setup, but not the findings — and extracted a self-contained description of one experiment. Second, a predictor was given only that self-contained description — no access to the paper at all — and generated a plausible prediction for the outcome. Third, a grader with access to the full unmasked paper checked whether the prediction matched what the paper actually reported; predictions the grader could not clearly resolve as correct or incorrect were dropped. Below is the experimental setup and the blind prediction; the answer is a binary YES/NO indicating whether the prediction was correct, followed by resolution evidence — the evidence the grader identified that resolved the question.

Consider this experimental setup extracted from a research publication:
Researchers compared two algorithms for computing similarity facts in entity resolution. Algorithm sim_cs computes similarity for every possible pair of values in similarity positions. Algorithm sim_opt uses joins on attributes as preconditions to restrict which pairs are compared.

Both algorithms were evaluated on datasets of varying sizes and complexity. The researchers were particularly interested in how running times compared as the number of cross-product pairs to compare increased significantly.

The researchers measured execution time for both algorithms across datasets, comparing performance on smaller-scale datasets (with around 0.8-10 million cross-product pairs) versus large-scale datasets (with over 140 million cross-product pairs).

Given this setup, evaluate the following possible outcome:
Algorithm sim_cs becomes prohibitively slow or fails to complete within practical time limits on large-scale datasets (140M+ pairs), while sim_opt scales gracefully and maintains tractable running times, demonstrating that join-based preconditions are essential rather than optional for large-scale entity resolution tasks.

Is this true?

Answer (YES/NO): NO